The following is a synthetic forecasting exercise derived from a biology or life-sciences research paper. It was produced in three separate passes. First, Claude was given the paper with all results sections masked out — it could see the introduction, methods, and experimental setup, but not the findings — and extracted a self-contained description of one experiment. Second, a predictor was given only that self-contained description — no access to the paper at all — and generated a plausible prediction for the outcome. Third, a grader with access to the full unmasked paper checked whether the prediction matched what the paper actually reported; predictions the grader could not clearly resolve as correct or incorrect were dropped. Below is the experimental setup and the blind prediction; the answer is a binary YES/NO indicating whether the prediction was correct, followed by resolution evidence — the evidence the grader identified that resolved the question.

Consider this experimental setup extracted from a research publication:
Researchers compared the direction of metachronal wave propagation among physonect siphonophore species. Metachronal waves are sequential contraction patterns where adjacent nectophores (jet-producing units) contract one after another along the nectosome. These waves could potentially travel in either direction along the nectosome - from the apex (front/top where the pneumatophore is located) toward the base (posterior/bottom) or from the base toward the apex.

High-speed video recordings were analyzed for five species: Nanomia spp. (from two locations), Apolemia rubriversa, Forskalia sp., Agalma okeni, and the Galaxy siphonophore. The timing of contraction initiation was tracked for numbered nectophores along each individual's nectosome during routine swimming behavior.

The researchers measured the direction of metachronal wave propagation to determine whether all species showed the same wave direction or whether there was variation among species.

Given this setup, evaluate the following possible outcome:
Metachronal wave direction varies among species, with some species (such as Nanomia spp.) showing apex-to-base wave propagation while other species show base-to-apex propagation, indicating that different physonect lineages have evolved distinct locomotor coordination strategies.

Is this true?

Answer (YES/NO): YES